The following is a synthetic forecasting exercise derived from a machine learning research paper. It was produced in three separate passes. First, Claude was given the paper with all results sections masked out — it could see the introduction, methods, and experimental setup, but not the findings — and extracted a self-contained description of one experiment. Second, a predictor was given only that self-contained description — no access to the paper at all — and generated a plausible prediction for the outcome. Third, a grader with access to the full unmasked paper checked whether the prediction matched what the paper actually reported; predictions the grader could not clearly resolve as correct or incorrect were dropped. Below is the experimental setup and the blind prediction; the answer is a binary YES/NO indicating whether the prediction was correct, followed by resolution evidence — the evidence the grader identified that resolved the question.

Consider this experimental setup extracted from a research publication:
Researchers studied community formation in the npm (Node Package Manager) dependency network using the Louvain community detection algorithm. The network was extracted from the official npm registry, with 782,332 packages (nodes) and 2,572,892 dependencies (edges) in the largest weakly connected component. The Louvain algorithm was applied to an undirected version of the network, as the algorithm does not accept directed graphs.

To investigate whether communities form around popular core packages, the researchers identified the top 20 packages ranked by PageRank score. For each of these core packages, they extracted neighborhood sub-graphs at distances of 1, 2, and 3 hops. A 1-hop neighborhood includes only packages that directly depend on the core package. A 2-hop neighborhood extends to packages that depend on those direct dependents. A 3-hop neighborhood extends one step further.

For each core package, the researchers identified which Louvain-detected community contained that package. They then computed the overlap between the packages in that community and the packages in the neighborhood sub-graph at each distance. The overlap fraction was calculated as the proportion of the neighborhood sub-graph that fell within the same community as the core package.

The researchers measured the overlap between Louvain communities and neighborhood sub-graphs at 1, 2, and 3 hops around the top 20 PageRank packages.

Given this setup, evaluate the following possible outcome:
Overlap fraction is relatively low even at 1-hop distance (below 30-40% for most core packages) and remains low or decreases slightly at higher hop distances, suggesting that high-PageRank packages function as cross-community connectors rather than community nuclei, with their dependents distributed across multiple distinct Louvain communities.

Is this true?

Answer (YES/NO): NO